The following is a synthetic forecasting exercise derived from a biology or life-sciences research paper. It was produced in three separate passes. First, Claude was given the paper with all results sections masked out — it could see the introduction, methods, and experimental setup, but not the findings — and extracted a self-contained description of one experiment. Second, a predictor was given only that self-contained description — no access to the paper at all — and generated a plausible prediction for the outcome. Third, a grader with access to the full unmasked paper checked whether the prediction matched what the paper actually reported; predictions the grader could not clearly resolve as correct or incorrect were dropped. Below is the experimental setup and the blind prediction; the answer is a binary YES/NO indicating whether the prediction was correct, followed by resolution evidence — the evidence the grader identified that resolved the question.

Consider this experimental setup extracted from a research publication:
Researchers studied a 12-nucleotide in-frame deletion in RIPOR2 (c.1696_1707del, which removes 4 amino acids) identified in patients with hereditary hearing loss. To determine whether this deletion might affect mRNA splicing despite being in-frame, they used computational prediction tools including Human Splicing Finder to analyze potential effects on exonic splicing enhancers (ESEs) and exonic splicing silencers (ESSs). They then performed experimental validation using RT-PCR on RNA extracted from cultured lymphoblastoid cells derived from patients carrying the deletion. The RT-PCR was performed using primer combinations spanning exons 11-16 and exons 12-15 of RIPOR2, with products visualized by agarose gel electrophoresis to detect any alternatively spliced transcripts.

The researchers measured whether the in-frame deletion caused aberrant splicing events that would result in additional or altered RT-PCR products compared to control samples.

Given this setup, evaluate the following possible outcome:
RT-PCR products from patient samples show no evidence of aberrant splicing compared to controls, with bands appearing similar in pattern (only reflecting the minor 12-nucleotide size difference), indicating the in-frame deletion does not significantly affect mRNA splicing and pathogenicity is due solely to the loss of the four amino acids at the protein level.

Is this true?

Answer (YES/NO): YES